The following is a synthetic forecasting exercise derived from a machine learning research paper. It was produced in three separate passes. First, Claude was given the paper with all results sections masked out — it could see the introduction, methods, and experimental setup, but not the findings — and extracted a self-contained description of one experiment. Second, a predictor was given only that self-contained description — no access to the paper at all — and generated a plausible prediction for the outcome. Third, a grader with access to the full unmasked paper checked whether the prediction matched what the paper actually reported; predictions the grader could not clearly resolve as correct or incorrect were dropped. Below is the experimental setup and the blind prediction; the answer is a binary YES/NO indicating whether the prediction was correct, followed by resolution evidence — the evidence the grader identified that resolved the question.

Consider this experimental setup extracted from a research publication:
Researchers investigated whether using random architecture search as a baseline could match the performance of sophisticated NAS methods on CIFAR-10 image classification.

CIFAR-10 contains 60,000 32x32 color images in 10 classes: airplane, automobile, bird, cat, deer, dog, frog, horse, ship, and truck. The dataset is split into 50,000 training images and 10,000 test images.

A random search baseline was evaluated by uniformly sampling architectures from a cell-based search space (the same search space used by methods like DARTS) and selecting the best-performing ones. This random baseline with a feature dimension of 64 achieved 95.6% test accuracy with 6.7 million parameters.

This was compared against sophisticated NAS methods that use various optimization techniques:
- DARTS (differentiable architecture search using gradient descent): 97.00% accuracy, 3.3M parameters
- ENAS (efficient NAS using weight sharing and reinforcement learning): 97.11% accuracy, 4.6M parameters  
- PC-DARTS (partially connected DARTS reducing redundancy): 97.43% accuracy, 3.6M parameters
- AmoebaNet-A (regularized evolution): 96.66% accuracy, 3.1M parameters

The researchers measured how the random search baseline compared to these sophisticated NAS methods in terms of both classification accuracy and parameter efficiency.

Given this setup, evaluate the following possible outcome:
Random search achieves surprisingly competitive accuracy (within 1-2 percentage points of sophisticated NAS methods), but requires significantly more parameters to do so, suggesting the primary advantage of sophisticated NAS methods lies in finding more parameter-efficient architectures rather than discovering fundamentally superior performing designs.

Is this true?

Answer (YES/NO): YES